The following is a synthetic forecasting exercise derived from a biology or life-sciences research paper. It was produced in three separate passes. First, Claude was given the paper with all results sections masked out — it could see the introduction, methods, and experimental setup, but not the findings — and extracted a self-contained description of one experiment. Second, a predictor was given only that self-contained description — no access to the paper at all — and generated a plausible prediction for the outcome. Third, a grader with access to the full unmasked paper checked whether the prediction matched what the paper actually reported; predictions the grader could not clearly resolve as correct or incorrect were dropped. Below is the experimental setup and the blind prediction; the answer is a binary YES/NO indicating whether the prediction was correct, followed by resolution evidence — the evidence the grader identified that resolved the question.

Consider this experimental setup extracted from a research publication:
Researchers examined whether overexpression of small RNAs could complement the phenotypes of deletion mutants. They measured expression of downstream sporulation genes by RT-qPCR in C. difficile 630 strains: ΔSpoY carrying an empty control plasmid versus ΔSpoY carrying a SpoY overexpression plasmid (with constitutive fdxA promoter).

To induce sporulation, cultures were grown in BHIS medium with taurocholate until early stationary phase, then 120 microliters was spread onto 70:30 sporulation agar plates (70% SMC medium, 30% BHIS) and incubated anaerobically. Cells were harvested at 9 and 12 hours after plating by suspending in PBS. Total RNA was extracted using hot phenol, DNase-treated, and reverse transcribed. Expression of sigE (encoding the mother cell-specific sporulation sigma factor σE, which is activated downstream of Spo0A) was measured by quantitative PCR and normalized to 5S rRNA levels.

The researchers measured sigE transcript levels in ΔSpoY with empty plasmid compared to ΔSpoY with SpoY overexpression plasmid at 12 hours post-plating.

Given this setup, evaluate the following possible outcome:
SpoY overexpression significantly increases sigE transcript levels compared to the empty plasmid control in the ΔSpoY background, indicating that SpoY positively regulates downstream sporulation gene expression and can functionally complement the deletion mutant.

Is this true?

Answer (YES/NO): NO